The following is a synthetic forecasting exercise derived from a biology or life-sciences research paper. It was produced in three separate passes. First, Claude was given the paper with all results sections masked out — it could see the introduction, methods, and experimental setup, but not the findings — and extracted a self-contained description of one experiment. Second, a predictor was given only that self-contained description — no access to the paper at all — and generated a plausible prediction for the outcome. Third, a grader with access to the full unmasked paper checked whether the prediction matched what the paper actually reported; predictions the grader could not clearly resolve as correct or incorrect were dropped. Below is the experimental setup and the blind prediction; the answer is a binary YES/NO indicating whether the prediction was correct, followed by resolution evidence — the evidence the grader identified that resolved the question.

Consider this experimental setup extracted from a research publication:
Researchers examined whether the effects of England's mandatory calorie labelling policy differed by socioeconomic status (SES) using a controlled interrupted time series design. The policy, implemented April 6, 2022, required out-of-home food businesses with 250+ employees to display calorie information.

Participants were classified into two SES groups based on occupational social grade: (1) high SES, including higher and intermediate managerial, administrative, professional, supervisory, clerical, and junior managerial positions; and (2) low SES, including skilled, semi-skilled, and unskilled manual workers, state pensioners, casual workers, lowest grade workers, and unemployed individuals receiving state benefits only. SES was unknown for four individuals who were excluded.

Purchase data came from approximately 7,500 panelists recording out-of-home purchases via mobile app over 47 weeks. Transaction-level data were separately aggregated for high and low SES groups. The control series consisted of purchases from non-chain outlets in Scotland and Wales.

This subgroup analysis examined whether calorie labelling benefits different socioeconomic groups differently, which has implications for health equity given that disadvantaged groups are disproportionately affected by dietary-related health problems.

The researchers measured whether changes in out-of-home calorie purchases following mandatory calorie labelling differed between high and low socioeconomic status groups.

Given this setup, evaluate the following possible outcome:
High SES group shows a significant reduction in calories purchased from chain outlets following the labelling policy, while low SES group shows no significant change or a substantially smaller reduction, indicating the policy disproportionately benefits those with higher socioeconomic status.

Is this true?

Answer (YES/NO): NO